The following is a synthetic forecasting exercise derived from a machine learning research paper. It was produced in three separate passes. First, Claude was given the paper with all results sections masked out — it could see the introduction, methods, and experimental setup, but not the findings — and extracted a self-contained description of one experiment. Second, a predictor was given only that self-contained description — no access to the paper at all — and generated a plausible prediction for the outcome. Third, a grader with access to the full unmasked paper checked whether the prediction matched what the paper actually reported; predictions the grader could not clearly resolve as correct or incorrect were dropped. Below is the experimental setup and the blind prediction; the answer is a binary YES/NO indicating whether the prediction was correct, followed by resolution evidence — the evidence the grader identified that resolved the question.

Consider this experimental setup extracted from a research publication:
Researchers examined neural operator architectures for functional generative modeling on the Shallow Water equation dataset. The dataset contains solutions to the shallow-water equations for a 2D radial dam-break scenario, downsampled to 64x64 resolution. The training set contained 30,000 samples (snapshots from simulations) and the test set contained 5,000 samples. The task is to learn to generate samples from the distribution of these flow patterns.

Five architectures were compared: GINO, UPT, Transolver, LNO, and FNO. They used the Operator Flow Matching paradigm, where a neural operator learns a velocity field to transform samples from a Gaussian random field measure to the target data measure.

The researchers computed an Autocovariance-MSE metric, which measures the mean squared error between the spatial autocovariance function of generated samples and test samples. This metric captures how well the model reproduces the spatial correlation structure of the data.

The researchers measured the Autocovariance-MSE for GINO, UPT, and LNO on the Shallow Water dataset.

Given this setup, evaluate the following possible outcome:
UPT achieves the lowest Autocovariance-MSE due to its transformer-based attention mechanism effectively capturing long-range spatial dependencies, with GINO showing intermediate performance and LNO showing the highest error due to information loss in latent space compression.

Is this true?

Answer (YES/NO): YES